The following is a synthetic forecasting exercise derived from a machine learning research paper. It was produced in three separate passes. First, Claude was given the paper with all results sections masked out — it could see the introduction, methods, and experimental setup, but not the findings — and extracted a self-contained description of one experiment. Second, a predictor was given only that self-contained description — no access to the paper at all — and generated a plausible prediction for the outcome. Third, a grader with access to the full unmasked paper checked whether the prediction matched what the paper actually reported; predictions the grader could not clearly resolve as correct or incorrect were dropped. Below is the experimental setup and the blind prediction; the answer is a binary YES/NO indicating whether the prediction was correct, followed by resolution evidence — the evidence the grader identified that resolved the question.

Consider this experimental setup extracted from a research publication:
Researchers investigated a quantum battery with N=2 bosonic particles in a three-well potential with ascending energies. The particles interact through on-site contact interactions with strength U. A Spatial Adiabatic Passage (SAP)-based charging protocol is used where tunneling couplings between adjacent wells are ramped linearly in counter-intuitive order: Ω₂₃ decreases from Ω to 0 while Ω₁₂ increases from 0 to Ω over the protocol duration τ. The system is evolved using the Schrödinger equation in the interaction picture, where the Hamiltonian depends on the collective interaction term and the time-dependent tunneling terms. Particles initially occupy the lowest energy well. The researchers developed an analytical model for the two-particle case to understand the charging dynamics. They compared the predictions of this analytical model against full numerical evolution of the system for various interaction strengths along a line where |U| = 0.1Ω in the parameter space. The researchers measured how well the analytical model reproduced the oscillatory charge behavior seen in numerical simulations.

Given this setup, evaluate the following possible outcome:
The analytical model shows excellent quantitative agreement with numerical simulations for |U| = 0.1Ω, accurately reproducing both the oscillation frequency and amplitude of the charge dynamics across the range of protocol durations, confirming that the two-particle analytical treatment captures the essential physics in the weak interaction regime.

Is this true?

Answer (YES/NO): NO